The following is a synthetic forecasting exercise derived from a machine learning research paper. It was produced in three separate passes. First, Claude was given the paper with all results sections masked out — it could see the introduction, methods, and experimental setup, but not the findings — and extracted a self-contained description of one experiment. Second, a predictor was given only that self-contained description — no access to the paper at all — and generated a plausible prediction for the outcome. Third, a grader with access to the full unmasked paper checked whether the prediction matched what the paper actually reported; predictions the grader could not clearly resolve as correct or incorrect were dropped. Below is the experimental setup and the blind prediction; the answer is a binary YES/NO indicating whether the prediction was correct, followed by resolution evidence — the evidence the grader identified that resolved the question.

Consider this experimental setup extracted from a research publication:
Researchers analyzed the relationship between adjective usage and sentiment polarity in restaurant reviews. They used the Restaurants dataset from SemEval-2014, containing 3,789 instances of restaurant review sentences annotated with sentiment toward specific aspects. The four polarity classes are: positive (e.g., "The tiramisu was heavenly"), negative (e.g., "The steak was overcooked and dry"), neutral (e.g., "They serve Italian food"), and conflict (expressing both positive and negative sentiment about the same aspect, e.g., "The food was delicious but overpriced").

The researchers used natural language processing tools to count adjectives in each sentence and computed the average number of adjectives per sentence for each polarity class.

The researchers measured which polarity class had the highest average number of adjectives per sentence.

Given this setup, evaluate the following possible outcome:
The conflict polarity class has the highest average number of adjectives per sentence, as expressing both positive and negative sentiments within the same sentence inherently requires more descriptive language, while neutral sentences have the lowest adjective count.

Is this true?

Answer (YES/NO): YES